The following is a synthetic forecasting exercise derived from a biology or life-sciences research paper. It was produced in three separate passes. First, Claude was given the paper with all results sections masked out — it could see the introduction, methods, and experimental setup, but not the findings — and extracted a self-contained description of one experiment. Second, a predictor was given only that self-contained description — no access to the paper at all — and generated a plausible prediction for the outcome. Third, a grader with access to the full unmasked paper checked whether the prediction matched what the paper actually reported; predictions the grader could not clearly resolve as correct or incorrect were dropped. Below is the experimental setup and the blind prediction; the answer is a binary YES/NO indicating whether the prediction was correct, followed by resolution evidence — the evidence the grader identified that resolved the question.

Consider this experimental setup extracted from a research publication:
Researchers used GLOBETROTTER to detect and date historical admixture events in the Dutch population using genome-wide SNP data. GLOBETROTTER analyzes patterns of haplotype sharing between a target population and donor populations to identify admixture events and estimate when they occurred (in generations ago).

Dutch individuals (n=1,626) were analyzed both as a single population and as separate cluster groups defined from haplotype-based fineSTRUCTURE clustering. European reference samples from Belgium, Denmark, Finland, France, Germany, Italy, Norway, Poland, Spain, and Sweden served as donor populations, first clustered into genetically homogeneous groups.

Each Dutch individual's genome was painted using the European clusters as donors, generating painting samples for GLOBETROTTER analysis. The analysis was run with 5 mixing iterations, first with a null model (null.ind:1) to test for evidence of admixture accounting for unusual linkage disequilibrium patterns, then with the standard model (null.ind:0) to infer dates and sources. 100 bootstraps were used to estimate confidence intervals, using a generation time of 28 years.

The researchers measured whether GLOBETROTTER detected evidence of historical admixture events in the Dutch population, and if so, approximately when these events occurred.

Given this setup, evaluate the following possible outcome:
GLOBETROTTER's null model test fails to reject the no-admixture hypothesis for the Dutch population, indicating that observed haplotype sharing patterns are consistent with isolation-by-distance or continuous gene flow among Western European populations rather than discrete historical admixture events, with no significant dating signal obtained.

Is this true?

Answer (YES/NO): NO